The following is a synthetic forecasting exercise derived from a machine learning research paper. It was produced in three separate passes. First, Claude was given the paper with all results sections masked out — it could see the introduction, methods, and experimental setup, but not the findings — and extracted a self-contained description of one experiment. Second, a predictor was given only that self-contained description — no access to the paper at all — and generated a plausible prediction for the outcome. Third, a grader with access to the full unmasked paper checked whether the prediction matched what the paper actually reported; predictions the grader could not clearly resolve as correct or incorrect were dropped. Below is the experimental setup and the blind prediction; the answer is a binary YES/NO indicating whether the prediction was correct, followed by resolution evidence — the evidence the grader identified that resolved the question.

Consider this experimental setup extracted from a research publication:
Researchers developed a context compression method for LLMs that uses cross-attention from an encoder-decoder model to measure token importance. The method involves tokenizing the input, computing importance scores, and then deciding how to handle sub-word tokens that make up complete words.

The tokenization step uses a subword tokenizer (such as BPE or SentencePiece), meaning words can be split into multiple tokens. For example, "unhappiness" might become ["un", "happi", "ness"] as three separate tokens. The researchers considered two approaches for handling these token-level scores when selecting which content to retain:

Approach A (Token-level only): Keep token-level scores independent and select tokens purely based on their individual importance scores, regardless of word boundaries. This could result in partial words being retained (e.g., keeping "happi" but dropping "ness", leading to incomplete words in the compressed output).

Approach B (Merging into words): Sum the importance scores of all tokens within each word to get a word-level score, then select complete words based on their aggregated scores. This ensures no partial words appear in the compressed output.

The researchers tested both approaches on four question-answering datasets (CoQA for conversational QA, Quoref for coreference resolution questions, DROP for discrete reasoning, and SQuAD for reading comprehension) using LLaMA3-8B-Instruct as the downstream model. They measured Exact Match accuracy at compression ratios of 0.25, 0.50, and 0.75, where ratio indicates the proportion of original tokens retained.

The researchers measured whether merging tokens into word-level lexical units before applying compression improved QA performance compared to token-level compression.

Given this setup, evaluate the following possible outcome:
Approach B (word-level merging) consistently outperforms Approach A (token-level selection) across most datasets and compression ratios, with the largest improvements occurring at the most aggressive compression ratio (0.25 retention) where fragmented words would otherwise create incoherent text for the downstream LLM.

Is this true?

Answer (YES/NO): YES